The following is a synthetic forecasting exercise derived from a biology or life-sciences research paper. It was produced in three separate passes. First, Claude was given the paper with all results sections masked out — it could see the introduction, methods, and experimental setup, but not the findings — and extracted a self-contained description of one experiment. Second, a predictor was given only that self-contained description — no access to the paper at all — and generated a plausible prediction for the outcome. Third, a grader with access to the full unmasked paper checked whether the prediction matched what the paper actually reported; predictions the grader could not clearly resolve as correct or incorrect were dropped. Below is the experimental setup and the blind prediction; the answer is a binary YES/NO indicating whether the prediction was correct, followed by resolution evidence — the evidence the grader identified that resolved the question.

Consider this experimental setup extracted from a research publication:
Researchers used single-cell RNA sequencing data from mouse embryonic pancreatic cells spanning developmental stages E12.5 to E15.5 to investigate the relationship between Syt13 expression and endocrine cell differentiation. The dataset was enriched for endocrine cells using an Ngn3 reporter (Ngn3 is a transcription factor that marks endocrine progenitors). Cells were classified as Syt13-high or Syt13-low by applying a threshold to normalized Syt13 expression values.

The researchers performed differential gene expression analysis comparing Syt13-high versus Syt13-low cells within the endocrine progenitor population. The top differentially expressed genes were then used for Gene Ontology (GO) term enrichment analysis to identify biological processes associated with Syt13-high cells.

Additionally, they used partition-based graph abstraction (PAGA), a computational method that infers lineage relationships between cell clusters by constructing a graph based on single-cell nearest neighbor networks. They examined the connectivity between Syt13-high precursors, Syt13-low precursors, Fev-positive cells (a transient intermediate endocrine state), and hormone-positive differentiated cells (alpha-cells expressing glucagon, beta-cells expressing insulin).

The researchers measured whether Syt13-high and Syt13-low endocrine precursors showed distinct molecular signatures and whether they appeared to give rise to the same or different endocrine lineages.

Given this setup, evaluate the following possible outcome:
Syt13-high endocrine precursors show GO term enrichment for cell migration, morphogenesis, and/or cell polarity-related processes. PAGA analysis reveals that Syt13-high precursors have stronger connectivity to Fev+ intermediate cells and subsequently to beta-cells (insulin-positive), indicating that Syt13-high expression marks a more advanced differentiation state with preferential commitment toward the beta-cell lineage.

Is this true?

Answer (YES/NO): YES